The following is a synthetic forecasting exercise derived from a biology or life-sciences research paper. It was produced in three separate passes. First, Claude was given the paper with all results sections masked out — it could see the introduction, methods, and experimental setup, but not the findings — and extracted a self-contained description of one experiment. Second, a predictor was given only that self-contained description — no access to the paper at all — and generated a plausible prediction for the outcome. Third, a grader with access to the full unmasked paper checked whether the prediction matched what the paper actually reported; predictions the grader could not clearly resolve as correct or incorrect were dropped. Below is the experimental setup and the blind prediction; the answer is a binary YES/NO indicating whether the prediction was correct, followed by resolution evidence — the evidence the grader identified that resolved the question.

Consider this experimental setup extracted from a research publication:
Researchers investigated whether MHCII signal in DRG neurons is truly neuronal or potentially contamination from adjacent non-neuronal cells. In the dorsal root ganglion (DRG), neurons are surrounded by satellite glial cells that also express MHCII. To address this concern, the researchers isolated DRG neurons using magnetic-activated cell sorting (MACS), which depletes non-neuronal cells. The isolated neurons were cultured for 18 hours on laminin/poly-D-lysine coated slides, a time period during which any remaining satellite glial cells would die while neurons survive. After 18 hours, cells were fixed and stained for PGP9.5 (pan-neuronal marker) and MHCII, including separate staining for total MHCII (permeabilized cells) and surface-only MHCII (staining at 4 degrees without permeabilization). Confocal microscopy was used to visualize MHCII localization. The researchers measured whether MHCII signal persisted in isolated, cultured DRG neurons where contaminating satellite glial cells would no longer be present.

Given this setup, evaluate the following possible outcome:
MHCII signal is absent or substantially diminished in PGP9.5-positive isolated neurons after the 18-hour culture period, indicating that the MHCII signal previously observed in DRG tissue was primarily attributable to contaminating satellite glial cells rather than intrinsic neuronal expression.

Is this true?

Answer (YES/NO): NO